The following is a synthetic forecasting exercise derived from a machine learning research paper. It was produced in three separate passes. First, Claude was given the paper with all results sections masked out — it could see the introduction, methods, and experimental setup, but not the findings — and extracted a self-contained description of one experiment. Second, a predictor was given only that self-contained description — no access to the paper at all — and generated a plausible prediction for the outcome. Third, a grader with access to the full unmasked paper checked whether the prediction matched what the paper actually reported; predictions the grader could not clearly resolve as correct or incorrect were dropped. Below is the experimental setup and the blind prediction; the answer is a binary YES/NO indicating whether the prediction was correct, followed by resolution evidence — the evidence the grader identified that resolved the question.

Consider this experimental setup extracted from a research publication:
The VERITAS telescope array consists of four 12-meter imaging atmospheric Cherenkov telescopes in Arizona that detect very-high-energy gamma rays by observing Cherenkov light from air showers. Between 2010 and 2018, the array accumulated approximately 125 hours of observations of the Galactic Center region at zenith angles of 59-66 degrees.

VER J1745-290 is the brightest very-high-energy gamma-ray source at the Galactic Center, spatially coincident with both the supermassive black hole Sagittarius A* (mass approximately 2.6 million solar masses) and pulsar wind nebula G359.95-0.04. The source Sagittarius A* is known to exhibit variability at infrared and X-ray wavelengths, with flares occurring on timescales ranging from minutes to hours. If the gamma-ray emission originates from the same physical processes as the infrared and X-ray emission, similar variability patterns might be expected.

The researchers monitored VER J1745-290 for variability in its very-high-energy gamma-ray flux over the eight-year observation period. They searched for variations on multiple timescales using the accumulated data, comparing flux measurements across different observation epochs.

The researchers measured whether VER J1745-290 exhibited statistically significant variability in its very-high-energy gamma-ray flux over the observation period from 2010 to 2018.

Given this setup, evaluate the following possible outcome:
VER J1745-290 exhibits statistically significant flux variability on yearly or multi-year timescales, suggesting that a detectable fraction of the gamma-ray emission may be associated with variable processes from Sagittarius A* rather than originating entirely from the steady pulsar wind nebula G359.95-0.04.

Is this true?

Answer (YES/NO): NO